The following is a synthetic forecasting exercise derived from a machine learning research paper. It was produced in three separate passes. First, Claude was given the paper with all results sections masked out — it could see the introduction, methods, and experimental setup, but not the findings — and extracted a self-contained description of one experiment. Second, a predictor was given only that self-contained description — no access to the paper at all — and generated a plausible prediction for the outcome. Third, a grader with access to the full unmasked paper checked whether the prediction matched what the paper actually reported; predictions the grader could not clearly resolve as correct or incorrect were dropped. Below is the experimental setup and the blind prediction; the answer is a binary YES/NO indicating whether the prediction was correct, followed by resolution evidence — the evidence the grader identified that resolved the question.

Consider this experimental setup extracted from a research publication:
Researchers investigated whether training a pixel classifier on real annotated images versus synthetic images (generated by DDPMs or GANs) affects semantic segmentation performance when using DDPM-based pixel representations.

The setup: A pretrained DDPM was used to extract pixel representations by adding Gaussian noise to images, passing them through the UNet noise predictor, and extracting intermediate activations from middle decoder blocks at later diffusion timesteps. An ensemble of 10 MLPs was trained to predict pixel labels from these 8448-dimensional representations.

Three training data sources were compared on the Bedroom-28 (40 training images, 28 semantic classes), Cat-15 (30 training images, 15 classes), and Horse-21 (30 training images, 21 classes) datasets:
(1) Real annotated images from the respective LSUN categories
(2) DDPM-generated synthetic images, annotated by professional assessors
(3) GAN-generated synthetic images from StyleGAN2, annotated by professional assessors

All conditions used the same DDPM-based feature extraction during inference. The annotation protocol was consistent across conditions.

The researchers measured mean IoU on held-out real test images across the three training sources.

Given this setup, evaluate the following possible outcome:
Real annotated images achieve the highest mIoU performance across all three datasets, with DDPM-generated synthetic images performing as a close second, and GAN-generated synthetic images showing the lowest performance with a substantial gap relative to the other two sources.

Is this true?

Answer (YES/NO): NO